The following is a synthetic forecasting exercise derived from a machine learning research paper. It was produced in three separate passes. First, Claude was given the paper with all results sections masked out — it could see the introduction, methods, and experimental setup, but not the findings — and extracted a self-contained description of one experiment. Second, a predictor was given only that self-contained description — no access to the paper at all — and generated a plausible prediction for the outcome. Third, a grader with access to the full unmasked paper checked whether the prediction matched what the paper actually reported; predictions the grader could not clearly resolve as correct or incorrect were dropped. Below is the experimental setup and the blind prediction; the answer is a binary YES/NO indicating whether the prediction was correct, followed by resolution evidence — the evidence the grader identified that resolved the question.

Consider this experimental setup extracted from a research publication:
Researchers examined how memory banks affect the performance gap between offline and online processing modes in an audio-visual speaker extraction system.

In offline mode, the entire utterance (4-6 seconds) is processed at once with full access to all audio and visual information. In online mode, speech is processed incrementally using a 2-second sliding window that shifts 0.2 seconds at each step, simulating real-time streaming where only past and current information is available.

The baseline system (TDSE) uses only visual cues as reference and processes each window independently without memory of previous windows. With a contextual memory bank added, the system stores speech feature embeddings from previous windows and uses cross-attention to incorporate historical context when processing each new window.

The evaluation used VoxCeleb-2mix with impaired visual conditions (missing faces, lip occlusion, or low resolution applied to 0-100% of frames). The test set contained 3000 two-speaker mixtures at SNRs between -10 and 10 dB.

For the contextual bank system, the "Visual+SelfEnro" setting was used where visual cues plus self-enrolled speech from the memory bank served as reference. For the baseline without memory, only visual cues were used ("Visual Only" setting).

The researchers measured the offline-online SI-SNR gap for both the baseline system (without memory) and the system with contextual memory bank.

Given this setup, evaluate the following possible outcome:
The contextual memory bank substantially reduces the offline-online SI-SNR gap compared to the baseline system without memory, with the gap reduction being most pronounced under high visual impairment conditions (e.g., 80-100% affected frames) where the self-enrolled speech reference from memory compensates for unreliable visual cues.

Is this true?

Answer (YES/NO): YES